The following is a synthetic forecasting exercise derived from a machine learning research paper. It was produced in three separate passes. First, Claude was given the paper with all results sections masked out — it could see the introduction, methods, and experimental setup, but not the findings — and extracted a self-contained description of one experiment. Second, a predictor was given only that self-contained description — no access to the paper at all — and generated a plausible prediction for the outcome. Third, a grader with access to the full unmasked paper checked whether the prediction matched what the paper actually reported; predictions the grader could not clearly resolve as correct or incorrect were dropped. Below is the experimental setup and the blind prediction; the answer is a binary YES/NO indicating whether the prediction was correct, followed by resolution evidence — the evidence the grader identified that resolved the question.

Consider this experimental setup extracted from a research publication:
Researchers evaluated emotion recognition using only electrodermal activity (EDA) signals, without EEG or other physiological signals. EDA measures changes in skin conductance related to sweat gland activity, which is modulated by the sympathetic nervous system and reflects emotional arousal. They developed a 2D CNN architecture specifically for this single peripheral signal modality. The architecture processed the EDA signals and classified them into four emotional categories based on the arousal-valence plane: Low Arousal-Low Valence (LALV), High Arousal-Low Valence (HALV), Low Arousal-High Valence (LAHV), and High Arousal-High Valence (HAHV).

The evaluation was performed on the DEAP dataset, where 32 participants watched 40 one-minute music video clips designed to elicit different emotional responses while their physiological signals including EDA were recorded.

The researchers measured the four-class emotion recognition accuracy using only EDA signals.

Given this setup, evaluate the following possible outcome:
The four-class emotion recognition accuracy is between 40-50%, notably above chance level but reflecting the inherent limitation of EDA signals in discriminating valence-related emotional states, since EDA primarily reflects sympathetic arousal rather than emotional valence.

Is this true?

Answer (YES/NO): NO